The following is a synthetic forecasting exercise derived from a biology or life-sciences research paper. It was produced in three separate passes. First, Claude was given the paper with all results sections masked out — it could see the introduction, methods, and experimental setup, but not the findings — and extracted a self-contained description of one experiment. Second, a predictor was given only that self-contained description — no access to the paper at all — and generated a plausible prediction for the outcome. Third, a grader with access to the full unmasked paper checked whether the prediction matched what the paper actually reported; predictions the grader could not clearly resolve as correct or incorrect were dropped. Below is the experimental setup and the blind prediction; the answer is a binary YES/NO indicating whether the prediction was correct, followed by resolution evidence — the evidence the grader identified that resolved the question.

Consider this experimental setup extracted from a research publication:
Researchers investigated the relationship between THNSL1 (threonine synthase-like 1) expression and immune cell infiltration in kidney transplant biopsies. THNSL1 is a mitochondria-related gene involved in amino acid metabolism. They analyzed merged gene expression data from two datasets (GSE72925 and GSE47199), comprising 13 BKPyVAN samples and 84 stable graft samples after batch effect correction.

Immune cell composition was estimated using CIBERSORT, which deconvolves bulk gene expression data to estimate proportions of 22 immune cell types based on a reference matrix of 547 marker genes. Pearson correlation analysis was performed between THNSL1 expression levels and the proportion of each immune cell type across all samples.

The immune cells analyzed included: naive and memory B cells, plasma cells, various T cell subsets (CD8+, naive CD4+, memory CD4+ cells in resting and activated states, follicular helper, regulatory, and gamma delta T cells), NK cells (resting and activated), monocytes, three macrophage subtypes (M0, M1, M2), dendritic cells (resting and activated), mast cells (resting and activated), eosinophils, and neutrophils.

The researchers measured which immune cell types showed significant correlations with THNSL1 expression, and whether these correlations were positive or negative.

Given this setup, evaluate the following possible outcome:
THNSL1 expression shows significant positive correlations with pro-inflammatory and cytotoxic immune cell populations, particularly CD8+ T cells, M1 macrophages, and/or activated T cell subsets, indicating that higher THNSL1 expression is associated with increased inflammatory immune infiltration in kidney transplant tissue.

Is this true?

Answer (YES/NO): NO